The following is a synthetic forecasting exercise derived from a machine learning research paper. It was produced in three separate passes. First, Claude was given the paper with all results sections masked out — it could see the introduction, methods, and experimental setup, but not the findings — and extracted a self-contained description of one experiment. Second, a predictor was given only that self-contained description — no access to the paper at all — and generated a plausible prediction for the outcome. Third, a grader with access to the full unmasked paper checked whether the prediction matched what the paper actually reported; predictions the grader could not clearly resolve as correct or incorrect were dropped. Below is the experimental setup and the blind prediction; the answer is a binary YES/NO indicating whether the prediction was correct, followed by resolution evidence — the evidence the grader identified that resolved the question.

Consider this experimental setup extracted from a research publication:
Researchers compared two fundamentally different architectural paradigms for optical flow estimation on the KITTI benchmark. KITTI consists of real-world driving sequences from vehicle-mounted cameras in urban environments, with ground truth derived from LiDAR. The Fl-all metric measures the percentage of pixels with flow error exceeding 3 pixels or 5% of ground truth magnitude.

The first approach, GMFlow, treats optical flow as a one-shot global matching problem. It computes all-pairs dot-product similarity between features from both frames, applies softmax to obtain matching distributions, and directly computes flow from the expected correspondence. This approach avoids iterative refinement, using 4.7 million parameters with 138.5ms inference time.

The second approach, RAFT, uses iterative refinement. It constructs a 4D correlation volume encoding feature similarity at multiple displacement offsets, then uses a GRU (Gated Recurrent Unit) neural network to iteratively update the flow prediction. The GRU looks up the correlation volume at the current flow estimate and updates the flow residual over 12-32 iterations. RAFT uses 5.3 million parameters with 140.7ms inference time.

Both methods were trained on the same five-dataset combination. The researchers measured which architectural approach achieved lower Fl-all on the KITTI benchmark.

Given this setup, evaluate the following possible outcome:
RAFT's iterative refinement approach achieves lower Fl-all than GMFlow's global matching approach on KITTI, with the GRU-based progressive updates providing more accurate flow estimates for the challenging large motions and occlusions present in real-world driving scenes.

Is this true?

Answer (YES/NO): YES